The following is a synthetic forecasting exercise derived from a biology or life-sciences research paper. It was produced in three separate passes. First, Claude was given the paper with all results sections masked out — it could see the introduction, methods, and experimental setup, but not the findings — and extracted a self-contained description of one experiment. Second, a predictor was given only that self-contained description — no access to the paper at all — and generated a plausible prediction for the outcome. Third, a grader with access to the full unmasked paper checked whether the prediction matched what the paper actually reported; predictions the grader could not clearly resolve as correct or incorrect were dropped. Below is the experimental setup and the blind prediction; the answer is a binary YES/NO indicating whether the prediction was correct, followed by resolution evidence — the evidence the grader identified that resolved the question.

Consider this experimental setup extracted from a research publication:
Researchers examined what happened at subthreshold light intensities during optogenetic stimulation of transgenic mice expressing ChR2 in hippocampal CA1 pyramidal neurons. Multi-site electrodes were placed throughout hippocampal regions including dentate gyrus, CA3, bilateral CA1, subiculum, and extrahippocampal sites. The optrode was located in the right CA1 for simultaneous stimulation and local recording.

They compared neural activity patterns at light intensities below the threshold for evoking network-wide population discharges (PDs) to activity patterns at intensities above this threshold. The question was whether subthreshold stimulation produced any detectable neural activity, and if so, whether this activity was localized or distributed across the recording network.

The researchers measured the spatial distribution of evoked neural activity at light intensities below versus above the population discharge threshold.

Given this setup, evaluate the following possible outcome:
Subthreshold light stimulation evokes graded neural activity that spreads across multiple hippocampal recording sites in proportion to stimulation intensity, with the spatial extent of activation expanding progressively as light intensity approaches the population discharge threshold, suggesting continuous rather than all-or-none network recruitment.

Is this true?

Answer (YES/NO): NO